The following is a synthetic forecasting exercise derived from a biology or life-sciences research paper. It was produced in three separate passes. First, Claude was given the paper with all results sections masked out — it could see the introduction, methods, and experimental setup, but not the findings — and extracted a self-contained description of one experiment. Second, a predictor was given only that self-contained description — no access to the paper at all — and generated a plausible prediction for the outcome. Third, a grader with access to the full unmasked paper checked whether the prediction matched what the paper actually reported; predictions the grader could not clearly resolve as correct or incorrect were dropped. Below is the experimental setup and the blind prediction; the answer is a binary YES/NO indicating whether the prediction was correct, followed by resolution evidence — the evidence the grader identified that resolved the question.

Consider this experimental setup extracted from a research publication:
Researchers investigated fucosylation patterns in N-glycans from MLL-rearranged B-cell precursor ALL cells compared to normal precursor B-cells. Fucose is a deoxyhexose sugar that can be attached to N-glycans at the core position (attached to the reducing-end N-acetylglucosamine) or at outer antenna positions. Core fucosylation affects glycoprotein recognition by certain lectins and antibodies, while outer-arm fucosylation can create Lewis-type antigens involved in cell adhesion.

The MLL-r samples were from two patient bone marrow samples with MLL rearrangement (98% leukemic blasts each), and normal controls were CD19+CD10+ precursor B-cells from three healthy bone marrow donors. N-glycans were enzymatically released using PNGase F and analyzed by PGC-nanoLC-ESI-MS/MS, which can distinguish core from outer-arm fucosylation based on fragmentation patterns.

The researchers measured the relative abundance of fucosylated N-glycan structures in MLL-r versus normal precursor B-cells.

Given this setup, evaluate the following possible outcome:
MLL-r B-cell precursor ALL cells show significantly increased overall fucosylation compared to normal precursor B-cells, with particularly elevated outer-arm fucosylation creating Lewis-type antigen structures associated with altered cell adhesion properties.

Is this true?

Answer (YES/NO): NO